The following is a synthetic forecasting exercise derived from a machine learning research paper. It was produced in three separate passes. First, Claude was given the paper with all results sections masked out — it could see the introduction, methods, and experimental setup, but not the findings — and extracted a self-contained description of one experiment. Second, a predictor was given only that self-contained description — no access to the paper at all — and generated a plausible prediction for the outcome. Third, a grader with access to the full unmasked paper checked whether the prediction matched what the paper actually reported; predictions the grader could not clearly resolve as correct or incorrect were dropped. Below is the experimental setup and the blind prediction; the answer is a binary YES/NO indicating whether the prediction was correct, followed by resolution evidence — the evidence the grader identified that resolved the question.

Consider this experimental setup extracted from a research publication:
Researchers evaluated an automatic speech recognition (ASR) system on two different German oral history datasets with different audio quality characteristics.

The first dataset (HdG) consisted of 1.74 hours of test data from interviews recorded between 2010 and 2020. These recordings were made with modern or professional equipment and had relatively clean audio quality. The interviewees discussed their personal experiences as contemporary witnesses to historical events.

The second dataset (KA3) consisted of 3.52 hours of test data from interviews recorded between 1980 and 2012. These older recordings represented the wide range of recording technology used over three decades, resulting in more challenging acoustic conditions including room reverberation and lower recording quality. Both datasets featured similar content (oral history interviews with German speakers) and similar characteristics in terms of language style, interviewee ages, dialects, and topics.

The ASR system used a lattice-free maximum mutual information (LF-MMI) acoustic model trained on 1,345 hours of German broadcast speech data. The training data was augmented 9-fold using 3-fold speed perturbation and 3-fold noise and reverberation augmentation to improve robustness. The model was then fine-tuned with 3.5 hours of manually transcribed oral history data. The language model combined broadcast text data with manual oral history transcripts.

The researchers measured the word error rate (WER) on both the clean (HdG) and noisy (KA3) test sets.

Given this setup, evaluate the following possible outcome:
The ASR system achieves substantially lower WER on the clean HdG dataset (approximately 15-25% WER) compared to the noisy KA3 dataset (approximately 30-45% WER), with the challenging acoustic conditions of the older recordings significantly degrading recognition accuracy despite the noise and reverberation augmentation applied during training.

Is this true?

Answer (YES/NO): NO